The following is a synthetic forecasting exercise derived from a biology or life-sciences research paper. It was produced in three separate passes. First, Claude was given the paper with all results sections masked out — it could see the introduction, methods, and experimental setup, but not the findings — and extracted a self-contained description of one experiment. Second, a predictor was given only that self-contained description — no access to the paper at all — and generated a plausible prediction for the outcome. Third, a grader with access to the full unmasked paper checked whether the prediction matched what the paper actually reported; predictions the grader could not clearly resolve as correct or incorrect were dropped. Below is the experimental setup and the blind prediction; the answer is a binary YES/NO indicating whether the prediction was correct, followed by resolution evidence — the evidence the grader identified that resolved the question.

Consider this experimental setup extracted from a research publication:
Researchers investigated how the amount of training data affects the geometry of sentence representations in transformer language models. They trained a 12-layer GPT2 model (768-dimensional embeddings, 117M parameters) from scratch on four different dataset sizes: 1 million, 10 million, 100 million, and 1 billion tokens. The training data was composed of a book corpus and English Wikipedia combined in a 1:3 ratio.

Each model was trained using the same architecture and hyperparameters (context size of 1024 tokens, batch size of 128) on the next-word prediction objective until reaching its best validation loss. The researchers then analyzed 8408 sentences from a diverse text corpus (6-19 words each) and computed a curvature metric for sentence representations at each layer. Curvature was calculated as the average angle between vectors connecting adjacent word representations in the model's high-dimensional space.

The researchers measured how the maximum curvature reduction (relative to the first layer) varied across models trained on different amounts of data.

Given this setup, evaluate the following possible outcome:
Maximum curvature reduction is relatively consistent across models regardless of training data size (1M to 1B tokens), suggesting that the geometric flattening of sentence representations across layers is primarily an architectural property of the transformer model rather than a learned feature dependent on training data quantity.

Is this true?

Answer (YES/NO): NO